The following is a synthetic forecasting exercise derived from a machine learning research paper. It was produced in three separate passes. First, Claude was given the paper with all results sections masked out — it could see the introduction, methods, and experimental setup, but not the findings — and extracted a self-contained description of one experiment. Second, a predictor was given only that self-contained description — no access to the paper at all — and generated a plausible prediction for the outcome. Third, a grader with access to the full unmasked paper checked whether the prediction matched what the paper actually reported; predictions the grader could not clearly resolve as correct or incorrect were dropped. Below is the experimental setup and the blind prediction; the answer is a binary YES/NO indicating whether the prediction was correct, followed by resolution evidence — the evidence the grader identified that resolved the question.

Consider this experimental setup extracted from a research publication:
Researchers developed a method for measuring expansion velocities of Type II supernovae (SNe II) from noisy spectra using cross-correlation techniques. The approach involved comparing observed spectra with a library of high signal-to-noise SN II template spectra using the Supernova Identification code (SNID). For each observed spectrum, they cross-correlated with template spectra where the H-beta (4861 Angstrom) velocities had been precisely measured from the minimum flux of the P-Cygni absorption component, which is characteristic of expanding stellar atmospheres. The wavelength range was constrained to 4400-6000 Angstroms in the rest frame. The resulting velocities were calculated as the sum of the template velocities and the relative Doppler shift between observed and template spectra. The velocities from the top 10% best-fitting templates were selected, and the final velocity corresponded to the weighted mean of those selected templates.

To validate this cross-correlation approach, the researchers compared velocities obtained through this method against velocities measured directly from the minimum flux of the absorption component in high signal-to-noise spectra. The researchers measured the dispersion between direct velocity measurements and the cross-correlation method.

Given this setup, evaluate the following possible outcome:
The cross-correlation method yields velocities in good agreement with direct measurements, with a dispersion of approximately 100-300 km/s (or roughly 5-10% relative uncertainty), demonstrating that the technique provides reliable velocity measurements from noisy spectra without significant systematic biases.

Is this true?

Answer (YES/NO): NO